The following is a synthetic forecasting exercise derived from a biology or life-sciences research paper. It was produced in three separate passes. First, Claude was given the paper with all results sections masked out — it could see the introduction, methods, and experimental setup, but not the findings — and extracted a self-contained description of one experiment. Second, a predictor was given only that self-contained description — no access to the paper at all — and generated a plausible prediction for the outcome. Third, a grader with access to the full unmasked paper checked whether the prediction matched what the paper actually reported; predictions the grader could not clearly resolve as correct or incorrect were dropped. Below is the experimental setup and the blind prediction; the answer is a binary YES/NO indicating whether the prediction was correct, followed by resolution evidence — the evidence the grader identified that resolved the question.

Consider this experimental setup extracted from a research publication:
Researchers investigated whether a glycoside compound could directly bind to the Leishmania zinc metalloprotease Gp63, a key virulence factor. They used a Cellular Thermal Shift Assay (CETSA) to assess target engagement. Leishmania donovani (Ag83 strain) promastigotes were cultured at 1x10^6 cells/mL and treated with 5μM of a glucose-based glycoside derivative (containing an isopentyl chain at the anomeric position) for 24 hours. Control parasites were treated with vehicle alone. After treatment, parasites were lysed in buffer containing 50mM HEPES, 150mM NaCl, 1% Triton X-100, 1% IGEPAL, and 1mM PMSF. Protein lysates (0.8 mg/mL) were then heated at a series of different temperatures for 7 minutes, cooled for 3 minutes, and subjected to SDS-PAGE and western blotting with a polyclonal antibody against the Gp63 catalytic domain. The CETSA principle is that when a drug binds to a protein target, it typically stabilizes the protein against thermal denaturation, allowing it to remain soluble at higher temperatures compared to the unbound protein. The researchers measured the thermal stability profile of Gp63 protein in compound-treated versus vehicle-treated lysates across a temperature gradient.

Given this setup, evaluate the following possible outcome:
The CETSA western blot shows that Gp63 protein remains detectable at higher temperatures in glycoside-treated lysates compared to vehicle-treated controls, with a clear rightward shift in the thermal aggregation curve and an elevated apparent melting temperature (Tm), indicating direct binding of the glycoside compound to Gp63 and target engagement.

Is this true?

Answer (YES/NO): YES